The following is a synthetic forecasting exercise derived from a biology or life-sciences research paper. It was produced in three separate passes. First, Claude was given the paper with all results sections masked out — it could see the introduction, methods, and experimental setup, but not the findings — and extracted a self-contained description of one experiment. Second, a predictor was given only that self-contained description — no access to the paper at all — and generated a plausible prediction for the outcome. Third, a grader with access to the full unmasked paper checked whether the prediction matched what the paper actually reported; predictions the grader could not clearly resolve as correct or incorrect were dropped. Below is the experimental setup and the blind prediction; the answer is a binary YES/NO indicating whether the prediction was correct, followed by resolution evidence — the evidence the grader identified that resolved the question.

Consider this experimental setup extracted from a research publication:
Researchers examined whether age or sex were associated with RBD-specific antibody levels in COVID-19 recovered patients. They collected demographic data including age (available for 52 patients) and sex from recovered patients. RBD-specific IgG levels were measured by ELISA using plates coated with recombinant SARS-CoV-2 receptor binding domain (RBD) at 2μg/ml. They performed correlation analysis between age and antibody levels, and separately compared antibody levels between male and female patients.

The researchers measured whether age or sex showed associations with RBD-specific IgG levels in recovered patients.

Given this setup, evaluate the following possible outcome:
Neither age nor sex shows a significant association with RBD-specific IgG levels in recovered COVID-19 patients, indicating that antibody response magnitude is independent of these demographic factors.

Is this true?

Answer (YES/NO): YES